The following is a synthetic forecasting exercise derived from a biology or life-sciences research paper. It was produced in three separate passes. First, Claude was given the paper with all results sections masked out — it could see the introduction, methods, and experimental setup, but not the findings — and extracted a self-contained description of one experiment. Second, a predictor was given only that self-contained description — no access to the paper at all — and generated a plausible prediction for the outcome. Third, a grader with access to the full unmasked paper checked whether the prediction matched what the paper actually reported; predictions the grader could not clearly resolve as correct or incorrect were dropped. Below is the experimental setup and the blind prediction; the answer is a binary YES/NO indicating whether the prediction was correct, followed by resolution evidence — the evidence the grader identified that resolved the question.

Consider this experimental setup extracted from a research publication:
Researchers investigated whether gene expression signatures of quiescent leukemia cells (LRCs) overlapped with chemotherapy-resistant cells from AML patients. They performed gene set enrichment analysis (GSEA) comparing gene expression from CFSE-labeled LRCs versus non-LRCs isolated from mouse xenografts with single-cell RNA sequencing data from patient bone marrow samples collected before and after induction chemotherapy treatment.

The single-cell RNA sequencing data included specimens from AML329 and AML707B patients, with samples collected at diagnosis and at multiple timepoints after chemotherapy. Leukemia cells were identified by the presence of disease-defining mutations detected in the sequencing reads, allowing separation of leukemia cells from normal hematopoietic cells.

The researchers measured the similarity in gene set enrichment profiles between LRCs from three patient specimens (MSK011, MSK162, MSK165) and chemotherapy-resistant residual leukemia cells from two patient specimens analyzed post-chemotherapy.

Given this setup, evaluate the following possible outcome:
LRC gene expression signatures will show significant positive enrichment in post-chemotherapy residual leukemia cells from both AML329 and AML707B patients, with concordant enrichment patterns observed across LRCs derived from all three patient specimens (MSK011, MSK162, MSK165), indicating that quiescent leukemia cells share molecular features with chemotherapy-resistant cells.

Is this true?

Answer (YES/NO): NO